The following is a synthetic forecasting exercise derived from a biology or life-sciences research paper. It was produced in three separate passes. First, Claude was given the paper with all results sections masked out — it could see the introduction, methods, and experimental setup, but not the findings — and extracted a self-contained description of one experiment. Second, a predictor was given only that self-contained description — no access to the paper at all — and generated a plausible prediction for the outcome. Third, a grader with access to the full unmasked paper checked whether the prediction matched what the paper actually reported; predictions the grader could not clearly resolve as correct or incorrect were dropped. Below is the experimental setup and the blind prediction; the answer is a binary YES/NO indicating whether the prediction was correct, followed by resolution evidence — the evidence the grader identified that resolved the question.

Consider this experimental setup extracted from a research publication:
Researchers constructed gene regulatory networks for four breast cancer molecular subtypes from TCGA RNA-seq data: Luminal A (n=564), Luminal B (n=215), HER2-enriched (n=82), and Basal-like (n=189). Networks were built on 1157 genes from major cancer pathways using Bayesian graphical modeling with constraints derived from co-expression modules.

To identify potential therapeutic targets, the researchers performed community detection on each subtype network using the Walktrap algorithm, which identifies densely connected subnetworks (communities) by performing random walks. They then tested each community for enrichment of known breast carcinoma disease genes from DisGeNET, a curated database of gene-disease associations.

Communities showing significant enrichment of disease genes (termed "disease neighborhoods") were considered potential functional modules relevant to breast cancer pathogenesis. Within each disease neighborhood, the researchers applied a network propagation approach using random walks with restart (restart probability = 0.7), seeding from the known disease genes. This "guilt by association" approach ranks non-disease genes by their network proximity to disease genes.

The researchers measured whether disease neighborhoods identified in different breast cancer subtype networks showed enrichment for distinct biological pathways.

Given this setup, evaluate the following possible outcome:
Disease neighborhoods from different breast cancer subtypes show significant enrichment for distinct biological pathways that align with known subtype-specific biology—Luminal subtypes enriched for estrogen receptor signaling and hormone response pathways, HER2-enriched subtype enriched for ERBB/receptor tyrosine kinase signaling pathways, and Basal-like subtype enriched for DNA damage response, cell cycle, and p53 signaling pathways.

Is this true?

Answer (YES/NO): NO